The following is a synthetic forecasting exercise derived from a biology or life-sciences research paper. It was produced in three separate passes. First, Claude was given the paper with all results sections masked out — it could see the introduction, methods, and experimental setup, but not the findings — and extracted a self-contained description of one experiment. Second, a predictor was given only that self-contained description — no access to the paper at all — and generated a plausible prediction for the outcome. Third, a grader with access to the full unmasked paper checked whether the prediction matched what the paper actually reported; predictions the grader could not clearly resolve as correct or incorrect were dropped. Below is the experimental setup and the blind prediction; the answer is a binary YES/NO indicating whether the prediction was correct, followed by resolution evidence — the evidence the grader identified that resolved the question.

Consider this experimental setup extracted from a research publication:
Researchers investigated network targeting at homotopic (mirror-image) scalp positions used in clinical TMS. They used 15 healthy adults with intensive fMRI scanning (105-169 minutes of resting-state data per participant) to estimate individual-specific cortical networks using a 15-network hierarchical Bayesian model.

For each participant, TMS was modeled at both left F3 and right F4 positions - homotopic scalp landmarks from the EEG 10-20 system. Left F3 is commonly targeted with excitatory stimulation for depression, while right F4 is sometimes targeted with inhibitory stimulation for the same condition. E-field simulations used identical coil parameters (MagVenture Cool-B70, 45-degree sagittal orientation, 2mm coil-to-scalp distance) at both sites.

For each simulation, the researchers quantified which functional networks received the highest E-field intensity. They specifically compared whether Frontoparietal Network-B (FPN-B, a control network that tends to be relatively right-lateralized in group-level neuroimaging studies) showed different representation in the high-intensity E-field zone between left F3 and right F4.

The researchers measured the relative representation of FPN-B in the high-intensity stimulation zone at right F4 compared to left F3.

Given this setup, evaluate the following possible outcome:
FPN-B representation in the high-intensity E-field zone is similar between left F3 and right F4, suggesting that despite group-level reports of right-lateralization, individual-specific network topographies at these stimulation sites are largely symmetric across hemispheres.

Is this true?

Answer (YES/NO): NO